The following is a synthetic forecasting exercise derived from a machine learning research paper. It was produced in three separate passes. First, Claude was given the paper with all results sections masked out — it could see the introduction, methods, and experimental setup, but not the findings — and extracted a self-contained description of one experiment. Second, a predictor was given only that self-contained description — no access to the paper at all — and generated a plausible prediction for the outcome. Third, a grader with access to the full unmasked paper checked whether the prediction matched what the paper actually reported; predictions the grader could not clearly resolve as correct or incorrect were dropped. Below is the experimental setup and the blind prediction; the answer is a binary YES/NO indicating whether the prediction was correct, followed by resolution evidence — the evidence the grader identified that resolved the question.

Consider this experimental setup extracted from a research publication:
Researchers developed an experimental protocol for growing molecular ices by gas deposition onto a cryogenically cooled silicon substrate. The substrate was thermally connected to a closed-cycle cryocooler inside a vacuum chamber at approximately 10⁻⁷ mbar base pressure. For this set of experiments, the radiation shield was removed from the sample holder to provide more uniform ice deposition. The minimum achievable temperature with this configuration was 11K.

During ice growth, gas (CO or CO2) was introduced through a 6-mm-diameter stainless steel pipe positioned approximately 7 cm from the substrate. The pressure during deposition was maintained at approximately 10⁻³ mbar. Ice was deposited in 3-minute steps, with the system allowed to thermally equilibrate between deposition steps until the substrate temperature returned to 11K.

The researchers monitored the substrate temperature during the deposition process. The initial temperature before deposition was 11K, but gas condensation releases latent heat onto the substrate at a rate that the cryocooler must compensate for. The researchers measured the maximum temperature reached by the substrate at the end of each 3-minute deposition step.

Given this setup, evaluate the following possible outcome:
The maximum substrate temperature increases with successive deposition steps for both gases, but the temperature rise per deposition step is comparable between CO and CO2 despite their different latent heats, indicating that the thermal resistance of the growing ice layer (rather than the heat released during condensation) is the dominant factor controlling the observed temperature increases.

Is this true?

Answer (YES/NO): NO